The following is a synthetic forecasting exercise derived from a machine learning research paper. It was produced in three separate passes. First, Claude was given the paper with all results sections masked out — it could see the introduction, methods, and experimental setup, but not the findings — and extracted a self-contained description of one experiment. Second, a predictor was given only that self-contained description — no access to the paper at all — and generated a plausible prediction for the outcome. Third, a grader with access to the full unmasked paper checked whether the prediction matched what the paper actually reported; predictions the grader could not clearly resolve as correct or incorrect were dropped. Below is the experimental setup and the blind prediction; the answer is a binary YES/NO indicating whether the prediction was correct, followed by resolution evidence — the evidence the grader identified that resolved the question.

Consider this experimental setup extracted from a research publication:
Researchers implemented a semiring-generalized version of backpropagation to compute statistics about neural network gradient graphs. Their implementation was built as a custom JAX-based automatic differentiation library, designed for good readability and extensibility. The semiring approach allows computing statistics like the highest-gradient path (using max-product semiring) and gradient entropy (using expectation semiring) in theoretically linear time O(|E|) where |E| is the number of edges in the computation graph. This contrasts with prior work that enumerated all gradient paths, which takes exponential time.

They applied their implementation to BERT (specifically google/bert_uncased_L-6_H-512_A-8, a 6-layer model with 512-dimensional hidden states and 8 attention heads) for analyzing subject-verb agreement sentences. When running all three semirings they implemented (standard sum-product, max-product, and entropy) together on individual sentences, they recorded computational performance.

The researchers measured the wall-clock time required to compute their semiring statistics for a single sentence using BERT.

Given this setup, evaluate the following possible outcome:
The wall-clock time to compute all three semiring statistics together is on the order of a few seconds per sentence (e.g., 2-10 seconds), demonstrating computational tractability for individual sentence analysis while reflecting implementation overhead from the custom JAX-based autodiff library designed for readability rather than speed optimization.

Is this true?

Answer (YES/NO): NO